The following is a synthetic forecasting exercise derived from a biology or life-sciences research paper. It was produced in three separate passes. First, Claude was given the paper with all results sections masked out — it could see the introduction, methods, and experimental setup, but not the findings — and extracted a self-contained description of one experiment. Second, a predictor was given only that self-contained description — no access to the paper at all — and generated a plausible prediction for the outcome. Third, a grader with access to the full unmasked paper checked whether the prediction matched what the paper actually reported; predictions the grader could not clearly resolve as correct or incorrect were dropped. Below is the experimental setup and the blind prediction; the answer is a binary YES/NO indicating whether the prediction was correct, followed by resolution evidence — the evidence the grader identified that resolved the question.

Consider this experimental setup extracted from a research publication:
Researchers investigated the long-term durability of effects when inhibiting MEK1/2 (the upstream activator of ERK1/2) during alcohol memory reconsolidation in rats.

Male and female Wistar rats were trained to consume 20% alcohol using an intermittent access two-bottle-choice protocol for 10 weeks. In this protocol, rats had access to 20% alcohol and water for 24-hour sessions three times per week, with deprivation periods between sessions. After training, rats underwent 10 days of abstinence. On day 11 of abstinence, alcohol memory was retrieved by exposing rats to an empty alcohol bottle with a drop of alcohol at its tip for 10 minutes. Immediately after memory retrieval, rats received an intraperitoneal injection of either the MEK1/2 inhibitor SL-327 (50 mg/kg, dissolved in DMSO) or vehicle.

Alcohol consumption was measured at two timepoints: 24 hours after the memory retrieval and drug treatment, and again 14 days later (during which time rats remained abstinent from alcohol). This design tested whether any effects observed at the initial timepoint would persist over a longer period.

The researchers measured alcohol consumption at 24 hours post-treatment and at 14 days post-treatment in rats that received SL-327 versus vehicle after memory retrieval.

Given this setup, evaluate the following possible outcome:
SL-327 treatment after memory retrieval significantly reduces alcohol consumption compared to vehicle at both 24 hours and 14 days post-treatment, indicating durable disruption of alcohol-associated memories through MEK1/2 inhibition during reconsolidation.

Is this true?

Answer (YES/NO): YES